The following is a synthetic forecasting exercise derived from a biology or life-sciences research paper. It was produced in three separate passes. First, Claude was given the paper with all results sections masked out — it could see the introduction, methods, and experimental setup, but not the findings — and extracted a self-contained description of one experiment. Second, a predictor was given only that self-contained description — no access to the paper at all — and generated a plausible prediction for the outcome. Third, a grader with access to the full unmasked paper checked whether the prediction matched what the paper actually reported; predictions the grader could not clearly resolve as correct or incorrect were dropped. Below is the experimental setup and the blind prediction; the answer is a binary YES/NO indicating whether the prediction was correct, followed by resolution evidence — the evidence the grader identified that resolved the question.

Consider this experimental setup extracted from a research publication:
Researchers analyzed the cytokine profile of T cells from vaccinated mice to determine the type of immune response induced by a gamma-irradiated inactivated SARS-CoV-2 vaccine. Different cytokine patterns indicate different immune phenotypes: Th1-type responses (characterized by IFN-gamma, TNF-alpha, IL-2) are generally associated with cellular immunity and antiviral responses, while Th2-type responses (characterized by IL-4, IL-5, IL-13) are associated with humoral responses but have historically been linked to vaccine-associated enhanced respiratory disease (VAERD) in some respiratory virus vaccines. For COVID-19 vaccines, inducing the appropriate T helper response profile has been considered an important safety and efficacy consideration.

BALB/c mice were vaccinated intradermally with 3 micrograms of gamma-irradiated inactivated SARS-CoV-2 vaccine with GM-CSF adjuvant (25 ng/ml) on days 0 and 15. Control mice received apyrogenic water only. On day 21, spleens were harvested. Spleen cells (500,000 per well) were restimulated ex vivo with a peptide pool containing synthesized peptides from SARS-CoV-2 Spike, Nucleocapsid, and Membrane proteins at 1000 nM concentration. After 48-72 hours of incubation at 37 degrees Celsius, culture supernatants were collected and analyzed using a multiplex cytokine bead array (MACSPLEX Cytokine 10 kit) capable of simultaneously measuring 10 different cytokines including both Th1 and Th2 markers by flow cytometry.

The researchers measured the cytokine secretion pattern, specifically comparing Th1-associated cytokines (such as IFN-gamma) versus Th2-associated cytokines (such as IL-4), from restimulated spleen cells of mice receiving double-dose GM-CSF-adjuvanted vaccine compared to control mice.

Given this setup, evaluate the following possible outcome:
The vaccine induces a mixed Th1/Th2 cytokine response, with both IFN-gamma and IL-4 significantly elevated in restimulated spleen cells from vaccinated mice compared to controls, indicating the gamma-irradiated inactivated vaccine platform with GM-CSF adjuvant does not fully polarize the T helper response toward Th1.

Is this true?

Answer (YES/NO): NO